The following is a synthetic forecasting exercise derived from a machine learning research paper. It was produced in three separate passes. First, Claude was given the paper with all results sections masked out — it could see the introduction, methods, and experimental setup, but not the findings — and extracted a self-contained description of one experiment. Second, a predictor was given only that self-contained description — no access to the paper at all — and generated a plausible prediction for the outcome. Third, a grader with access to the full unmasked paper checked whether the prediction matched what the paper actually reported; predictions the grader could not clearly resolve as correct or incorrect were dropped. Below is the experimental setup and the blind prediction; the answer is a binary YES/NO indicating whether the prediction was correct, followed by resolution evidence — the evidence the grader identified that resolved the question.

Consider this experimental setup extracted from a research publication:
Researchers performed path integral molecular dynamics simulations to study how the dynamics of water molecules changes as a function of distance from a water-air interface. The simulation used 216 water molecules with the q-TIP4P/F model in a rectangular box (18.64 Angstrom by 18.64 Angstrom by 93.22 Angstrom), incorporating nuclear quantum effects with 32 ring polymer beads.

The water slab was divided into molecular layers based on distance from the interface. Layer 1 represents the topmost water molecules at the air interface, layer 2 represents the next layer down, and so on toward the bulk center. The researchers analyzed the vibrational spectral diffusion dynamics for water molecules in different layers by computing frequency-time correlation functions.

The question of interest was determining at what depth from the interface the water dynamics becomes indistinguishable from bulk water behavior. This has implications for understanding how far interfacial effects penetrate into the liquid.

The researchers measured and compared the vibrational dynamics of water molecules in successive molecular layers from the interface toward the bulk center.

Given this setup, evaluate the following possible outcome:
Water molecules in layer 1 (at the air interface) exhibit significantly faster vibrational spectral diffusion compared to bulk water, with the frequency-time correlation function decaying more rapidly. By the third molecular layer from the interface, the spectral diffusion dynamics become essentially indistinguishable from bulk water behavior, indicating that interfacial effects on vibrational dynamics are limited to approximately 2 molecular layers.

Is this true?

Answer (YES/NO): NO